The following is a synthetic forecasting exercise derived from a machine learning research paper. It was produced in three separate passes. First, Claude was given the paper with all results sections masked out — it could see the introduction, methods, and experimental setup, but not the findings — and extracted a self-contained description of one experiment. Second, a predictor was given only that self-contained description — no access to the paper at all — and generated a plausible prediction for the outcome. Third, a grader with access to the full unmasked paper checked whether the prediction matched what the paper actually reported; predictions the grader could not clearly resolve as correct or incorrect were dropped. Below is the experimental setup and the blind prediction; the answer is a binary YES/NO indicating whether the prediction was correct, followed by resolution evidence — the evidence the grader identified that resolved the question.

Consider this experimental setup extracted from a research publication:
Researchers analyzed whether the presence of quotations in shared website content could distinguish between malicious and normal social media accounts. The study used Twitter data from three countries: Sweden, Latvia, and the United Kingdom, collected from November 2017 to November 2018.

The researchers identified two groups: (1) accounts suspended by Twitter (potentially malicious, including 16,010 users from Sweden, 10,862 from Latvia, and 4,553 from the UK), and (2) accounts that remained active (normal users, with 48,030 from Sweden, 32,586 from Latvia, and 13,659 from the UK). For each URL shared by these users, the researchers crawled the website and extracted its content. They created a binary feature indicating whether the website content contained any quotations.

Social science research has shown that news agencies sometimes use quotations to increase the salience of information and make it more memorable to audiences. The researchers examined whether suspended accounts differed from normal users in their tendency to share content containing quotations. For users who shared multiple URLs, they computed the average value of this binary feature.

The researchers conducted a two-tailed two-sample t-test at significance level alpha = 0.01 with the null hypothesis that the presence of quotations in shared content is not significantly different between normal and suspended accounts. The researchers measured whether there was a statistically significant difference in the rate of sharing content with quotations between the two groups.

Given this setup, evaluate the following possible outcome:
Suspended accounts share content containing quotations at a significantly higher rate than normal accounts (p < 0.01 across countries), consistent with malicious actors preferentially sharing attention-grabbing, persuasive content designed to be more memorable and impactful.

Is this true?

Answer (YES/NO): NO